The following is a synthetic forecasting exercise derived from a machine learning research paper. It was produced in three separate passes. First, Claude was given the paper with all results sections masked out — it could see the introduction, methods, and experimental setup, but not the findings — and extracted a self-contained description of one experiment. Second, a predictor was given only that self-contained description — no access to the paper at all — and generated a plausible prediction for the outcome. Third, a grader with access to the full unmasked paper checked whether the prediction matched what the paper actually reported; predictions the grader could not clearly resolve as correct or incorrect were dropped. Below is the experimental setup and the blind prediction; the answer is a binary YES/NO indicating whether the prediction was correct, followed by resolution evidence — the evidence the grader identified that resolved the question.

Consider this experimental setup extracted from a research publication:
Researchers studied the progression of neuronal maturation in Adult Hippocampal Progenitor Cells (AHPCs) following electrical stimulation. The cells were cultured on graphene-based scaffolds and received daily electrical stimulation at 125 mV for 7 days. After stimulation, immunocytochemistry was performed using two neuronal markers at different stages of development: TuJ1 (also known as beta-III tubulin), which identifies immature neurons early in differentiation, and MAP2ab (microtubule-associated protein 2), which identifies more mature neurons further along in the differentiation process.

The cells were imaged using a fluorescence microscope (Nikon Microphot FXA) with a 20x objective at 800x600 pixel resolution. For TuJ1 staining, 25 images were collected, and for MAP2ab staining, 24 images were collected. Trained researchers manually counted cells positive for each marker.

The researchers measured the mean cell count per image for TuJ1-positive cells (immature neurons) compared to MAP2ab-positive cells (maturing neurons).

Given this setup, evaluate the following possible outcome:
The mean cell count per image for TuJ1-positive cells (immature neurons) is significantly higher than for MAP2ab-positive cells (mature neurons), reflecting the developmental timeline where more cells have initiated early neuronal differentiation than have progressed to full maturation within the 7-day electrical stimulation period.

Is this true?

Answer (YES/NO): NO